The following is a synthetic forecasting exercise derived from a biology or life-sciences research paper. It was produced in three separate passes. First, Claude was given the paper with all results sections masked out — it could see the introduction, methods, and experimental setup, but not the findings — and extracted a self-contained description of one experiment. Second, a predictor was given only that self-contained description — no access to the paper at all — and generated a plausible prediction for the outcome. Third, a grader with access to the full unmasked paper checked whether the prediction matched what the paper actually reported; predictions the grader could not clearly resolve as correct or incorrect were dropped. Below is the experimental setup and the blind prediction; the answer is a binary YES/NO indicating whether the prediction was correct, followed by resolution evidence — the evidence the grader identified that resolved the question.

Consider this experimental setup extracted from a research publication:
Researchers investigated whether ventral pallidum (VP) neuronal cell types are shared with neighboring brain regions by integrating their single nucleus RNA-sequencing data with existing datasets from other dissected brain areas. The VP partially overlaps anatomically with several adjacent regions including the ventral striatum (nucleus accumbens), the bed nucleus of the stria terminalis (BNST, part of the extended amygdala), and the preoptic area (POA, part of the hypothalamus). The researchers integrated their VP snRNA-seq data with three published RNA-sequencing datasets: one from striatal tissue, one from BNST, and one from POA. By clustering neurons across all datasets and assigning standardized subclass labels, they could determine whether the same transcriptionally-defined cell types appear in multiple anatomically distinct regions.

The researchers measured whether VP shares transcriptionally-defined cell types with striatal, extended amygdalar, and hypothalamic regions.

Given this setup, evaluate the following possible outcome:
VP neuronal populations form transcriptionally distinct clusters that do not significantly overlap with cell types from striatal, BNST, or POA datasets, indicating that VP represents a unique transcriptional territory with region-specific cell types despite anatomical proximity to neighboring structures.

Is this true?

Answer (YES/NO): NO